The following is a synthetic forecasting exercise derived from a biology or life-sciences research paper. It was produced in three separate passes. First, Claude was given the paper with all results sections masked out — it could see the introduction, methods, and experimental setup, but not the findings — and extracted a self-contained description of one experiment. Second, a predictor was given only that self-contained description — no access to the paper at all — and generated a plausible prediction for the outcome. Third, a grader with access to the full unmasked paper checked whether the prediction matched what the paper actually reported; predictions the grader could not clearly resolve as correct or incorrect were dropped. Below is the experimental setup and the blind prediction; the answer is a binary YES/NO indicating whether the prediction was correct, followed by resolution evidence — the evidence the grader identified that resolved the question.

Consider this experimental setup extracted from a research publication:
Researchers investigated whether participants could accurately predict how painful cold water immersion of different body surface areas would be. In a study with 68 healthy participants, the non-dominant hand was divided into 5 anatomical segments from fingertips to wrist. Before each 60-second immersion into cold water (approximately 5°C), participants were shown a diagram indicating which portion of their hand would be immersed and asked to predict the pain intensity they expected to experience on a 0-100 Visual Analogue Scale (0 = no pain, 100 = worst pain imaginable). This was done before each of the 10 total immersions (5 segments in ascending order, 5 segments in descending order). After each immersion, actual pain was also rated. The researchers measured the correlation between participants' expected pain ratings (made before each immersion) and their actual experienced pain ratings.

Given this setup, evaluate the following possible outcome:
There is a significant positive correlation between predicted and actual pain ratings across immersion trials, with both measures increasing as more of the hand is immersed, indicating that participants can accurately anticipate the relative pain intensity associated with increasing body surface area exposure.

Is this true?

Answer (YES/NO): YES